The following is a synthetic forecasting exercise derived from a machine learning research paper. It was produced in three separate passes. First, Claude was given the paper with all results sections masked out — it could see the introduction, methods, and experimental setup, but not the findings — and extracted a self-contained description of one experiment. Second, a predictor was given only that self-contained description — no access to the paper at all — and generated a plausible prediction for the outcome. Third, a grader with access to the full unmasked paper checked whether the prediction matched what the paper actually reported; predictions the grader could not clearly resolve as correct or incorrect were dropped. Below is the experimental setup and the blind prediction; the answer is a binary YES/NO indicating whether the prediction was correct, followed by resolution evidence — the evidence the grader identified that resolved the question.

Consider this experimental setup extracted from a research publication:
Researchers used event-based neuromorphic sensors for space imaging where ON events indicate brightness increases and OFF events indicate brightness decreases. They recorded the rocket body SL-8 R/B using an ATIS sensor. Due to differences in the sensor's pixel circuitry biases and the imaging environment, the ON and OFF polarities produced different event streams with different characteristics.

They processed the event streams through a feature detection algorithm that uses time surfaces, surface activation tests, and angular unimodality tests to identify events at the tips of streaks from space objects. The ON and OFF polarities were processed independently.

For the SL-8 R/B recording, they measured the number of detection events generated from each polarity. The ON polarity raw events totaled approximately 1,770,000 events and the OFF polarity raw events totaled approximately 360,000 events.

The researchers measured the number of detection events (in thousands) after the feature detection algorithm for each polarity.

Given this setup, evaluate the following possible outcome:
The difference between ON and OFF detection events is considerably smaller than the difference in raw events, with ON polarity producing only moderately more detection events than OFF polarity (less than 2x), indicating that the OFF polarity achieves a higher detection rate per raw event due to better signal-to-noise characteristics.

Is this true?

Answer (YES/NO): YES